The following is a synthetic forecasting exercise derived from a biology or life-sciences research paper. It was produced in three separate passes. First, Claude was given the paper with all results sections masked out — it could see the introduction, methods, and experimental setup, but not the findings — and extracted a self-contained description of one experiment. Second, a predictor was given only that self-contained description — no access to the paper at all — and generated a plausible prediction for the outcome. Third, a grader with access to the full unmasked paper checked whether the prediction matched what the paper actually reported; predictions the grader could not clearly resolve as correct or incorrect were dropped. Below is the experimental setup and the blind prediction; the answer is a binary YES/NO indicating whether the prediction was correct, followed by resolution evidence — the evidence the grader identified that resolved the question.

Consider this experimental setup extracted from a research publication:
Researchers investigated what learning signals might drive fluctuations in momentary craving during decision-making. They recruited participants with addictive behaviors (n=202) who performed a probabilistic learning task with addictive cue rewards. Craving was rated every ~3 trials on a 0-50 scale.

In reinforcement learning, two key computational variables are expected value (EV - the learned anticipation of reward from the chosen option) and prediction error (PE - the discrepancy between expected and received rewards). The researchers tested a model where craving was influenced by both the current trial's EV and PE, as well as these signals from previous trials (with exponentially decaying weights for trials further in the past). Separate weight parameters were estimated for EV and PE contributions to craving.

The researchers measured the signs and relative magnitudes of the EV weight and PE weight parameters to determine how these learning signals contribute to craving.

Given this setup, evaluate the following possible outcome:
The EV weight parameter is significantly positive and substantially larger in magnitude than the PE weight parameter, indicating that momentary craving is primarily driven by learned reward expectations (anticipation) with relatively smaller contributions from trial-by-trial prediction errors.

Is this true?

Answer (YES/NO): NO